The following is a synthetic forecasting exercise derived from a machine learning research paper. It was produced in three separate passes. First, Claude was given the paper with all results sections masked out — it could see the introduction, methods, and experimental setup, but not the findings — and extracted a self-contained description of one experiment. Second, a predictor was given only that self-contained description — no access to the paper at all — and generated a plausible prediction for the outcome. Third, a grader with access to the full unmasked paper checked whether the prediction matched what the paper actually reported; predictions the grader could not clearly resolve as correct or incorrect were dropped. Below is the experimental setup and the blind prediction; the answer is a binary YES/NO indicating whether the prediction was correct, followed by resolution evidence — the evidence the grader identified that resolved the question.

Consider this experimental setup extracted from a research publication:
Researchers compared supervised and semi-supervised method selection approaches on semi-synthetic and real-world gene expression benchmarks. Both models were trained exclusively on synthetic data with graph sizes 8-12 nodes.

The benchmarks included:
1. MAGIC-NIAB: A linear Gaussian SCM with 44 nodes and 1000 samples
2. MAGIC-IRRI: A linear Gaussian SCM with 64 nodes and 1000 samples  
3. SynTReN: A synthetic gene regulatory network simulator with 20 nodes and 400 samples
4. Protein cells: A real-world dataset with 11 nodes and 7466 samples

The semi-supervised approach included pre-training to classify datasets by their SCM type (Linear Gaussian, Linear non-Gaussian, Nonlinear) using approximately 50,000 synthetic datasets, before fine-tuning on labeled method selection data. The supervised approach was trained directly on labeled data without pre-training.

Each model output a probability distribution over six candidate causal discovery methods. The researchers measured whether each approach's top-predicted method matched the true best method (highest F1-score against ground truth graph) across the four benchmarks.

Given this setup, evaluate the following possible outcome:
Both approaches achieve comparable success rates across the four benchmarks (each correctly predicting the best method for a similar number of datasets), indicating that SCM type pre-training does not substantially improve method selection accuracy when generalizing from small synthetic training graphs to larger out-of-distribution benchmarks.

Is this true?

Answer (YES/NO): NO